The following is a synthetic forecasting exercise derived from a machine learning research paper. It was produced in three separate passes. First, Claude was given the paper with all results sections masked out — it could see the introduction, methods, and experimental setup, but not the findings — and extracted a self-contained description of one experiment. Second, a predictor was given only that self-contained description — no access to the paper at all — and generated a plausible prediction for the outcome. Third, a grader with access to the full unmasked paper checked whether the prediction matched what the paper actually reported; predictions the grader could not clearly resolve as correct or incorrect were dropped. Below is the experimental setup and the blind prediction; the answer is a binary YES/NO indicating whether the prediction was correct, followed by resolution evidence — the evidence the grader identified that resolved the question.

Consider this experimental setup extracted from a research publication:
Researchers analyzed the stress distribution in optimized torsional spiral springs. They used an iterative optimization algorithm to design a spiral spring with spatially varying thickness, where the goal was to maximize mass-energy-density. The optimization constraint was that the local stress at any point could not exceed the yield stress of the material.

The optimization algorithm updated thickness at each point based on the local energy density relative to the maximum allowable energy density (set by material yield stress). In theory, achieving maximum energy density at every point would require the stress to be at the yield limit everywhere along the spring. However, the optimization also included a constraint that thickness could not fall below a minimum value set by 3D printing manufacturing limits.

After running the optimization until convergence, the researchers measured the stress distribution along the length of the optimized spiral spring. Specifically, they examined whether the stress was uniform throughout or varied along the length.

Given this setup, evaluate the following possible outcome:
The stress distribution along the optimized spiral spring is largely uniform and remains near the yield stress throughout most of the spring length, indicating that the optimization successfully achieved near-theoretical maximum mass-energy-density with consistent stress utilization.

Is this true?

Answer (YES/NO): YES